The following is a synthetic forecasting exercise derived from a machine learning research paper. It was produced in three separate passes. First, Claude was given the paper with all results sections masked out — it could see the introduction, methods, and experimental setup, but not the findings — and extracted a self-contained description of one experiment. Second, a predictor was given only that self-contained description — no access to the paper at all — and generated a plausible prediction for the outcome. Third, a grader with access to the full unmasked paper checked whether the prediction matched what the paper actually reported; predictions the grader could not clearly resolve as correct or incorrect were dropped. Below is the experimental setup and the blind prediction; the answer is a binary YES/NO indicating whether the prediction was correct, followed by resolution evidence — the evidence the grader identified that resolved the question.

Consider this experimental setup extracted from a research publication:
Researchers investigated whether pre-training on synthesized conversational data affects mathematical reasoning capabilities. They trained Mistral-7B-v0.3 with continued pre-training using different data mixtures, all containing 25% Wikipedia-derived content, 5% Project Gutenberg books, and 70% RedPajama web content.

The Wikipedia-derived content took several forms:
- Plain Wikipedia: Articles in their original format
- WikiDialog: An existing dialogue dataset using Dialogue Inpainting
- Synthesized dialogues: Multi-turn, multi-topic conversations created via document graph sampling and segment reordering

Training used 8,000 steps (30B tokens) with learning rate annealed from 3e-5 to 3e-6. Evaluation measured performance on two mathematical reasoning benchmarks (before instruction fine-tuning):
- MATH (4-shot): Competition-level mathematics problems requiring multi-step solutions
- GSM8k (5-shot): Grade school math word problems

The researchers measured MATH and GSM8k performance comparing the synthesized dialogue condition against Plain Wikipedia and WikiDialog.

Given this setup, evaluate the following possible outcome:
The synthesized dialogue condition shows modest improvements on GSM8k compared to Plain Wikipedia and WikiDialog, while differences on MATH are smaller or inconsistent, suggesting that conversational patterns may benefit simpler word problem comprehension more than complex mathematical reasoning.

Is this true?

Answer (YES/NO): NO